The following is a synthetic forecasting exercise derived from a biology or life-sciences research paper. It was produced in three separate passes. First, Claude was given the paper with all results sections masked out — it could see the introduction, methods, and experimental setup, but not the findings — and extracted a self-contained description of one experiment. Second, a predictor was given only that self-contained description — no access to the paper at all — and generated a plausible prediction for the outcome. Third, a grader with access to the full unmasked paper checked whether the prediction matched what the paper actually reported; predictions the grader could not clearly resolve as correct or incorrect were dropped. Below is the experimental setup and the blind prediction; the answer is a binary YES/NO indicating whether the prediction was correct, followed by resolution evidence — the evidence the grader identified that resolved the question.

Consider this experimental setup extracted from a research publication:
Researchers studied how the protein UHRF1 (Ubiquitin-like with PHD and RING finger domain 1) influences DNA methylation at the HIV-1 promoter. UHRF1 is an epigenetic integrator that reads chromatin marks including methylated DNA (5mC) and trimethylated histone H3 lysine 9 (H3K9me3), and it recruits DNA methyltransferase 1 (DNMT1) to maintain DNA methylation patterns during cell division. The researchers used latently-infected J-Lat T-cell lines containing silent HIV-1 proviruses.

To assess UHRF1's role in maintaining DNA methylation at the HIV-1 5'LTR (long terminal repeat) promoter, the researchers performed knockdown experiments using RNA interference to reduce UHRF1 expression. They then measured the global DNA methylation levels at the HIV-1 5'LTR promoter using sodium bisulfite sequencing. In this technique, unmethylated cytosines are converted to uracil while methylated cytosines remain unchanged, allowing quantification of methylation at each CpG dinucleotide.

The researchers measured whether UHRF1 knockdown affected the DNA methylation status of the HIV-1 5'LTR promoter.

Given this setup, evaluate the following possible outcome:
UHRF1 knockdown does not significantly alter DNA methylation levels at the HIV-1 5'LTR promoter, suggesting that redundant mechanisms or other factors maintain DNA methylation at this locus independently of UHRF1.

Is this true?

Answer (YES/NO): NO